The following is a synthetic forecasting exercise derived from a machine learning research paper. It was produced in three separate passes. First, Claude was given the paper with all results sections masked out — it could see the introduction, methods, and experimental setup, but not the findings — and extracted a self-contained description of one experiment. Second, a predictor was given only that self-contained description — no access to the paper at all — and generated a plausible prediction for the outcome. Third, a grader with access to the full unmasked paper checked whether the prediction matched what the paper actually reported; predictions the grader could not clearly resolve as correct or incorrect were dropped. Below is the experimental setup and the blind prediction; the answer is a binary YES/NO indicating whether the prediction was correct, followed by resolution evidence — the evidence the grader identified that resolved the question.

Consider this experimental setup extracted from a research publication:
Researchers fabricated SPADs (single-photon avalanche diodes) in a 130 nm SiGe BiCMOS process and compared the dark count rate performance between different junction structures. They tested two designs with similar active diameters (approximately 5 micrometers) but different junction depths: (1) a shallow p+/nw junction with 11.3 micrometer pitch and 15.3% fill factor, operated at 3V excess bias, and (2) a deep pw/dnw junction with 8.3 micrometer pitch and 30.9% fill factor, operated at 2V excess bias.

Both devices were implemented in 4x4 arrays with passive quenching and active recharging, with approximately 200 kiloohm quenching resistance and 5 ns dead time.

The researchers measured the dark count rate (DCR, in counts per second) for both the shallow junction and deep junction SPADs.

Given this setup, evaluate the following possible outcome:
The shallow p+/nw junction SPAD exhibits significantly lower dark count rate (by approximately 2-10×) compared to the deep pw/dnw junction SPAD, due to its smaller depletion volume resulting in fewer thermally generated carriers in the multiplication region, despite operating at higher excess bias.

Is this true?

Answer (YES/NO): YES